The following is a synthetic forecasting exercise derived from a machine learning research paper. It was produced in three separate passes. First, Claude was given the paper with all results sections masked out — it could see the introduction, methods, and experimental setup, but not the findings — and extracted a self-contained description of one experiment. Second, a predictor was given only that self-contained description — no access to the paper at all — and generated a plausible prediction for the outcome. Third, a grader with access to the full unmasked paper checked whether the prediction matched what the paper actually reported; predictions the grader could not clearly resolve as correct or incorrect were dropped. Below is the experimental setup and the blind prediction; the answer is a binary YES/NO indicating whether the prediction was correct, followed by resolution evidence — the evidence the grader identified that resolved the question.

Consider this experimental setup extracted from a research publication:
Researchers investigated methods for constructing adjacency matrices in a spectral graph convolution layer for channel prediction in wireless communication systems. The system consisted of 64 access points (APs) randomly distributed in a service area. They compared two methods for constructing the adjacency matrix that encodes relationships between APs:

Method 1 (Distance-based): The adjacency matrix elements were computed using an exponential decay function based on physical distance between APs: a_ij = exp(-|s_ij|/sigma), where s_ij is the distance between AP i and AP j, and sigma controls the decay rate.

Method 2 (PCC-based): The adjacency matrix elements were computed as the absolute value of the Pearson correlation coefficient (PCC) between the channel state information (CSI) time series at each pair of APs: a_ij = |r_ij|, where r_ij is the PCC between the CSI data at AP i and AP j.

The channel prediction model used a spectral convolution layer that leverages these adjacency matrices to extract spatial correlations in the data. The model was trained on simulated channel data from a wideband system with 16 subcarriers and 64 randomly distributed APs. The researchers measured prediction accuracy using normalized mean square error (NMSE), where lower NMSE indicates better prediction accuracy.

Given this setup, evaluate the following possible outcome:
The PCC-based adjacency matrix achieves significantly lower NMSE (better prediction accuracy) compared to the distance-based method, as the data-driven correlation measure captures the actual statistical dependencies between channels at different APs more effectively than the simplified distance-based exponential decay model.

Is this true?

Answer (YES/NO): YES